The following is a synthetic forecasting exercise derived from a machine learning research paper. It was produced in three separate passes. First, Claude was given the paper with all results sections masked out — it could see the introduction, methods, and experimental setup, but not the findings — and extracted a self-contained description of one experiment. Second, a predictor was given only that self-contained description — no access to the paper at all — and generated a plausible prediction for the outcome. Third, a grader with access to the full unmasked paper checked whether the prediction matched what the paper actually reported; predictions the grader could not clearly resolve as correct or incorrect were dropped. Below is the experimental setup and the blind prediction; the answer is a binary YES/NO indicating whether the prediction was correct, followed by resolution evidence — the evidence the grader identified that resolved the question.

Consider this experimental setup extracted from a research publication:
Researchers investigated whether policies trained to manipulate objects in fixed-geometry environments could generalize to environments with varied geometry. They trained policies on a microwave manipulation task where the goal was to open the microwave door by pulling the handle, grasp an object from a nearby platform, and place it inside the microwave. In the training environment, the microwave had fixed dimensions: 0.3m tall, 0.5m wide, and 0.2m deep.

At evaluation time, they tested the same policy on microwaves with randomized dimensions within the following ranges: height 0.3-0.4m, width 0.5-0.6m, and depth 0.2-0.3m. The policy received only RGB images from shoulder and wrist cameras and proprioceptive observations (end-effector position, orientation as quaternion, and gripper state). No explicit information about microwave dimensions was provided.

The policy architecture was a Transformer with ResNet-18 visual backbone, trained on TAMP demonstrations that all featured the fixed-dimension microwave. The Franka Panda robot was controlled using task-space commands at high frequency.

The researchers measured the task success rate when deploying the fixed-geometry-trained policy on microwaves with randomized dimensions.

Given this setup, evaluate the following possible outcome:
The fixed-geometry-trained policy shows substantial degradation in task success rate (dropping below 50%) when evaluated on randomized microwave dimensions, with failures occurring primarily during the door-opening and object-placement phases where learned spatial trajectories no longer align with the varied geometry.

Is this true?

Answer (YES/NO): NO